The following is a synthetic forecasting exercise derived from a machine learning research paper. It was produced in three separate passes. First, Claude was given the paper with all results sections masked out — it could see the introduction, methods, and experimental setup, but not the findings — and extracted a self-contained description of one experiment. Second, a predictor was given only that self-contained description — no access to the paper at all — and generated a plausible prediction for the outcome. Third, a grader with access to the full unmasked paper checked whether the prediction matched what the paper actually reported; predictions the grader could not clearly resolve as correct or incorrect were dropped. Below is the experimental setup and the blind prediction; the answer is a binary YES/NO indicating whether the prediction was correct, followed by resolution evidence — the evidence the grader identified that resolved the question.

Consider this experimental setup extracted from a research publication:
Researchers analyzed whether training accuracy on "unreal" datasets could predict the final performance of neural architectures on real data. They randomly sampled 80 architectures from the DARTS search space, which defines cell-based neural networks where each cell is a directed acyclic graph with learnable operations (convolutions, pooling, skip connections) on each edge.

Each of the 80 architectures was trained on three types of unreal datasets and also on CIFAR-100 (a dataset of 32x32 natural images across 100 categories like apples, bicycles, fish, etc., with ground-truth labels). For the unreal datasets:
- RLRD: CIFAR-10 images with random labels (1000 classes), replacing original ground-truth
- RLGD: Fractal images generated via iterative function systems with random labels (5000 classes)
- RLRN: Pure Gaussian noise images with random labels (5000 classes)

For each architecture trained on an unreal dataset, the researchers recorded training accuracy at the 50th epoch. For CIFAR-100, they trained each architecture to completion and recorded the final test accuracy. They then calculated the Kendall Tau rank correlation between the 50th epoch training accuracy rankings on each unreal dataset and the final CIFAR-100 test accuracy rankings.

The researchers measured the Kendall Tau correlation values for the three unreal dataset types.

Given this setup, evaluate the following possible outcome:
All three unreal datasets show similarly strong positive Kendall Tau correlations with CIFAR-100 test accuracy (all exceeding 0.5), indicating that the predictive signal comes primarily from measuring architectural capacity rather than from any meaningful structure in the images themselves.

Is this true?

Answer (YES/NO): YES